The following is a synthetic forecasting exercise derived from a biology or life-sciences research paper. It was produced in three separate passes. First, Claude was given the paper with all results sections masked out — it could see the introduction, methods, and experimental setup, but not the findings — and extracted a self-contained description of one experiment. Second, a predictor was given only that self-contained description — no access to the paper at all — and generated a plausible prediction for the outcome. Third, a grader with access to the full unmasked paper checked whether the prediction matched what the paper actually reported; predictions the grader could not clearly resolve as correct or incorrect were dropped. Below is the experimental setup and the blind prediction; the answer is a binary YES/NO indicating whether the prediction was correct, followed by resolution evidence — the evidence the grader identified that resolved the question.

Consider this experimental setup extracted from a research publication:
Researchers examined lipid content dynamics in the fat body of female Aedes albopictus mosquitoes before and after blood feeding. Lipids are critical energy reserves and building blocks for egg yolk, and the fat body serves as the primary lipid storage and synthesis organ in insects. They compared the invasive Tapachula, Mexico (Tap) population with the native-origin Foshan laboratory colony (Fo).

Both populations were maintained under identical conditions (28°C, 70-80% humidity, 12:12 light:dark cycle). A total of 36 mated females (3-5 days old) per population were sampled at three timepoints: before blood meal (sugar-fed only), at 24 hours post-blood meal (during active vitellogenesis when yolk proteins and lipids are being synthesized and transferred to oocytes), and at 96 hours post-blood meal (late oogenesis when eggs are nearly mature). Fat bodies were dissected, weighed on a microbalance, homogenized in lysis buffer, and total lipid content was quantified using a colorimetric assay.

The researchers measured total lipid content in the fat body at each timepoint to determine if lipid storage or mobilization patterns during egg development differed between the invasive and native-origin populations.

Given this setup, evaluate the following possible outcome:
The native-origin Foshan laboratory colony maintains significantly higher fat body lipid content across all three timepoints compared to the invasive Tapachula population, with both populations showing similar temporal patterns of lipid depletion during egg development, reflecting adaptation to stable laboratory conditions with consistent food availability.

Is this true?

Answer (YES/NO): NO